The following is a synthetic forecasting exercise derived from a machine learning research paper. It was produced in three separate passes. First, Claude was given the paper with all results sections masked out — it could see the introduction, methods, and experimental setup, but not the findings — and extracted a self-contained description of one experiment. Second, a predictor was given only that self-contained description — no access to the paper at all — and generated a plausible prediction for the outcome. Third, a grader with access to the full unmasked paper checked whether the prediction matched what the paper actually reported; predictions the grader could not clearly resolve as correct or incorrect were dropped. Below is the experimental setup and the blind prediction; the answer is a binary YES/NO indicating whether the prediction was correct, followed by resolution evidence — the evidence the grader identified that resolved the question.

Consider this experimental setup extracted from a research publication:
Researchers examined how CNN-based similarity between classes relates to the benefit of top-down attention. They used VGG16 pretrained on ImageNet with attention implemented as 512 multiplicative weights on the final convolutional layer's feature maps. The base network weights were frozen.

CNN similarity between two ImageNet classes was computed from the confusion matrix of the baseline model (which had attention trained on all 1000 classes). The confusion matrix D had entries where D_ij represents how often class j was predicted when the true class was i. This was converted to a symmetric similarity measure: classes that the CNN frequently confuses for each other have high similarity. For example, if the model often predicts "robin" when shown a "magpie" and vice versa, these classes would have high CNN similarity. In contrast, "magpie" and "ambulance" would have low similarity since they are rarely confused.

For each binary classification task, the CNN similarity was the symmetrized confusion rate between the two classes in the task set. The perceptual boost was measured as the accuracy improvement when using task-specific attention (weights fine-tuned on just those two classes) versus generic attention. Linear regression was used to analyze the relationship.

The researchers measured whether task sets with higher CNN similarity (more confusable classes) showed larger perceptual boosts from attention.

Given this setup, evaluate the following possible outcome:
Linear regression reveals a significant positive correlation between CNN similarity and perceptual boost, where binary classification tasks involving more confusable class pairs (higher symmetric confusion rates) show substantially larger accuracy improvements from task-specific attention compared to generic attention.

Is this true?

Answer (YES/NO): NO